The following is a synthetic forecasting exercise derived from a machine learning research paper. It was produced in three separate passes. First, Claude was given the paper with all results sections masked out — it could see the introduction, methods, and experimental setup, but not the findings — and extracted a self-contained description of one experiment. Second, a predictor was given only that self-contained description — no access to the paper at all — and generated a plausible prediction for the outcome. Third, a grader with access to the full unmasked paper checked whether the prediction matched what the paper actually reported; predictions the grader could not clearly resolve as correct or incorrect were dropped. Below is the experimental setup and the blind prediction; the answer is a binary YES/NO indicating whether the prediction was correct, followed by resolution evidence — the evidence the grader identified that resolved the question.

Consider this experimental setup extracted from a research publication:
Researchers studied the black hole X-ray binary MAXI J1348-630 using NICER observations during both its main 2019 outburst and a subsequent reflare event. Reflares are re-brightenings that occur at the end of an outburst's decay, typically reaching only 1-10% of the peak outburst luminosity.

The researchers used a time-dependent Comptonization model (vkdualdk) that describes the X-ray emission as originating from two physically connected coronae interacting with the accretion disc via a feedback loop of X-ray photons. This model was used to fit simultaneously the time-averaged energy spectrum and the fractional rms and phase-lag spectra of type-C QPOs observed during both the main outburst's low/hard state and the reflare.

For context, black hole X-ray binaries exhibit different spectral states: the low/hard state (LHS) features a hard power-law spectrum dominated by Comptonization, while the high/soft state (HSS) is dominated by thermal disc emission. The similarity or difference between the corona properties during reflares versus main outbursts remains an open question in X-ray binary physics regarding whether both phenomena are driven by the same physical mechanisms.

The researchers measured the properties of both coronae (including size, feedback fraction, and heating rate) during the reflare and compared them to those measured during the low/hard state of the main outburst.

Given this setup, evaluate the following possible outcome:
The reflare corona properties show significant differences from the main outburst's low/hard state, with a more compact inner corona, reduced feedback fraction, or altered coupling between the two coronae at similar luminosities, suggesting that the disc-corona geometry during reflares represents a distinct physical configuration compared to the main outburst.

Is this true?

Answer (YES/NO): NO